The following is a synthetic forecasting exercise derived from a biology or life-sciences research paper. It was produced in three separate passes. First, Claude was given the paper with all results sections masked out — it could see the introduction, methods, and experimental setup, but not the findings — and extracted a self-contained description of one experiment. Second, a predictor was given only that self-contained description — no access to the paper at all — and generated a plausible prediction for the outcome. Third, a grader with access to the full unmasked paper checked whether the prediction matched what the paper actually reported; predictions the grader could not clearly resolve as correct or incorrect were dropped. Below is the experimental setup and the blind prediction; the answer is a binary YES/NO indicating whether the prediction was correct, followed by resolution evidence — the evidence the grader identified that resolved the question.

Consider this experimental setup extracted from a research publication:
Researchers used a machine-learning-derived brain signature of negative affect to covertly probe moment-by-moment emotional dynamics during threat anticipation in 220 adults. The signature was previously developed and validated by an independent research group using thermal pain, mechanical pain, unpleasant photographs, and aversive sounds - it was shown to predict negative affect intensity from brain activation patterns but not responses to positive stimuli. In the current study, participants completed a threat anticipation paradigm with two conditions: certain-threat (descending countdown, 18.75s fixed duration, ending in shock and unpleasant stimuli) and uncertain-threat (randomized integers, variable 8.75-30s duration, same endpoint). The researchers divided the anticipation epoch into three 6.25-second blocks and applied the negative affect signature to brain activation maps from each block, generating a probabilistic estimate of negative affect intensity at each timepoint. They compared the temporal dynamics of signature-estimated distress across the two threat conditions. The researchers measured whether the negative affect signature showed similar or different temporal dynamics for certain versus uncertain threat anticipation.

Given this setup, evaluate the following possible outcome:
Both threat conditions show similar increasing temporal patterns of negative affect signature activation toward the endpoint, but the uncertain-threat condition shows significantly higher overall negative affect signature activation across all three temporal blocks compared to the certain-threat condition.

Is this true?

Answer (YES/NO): NO